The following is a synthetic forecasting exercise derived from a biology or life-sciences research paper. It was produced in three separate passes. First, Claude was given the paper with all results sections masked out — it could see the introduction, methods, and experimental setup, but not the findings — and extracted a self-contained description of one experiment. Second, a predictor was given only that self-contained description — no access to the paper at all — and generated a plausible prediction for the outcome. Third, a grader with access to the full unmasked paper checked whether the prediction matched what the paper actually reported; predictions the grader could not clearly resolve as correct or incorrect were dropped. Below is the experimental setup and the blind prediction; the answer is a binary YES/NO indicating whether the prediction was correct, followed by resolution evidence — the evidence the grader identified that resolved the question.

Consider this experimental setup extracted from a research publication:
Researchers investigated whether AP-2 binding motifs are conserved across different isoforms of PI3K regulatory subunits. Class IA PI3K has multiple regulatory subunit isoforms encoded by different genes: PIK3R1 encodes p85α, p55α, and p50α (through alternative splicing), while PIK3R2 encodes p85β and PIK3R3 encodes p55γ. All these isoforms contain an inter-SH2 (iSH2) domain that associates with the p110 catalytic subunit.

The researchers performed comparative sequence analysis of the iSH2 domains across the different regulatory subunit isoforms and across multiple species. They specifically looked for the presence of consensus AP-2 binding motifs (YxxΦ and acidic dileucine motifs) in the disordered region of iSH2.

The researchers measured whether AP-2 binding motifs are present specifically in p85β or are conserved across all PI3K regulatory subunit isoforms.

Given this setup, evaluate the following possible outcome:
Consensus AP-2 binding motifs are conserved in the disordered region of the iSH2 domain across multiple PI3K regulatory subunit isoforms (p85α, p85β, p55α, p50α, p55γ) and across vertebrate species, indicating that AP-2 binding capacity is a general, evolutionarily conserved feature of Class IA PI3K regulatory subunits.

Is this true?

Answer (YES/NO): NO